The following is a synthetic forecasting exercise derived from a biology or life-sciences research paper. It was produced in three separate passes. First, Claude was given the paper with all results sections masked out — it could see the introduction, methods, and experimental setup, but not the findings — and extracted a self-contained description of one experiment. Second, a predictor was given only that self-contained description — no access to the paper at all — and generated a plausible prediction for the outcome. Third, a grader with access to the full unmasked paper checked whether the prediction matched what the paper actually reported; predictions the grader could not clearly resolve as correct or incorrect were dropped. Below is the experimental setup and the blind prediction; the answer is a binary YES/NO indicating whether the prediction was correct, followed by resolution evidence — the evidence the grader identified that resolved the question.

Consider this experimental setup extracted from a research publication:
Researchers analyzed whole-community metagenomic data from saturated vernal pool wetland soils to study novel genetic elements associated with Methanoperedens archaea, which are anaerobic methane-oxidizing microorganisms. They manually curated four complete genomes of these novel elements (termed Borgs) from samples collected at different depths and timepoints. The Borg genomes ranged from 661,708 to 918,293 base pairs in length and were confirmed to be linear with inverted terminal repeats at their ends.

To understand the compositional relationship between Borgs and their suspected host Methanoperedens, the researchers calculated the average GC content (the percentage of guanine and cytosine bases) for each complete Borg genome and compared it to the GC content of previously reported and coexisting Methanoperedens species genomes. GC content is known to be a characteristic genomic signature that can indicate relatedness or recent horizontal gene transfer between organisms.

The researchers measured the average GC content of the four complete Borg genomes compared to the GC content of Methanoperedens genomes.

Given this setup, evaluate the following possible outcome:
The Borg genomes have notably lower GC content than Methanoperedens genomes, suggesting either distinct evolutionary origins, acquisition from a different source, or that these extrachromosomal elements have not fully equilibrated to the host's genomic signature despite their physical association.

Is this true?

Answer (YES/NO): YES